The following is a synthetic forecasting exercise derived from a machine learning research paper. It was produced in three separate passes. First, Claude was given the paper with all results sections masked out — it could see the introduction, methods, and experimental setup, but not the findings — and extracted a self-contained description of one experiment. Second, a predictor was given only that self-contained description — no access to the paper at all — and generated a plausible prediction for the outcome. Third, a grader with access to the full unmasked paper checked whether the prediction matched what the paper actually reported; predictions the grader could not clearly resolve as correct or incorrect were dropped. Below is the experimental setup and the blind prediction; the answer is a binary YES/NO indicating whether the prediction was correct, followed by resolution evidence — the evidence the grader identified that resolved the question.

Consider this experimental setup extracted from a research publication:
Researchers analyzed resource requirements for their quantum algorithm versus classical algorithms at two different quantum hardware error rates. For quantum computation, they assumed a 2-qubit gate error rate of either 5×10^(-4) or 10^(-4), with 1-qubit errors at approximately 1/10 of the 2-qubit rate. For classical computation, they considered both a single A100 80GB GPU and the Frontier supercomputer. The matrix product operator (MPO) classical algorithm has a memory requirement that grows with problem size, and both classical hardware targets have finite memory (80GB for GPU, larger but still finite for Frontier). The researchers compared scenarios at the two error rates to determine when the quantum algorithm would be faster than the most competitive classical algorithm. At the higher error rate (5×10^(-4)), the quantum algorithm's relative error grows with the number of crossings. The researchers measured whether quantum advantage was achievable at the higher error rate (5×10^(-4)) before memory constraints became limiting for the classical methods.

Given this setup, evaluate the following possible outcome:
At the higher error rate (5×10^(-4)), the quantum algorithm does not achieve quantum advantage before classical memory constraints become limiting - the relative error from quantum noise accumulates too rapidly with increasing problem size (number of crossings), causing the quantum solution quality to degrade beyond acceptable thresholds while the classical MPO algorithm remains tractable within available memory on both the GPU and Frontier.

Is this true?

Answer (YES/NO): YES